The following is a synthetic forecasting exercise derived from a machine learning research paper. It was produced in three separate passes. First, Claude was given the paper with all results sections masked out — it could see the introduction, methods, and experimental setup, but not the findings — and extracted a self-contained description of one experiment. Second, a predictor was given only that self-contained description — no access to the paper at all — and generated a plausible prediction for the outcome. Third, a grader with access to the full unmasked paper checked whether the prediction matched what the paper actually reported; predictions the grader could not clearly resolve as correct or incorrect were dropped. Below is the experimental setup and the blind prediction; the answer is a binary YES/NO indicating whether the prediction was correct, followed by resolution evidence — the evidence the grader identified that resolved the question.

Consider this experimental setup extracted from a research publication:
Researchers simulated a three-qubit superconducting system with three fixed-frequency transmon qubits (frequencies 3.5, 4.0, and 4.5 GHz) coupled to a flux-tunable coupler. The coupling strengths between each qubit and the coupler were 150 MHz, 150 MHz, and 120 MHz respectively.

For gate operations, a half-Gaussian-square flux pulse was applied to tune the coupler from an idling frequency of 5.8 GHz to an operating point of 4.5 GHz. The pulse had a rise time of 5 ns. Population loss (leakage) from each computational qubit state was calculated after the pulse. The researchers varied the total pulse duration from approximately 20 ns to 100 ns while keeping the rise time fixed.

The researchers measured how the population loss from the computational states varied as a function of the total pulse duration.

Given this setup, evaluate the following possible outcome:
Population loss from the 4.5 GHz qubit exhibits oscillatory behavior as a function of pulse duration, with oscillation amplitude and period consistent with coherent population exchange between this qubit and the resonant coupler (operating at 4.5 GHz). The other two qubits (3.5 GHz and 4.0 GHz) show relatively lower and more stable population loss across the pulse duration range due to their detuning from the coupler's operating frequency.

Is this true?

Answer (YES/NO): NO